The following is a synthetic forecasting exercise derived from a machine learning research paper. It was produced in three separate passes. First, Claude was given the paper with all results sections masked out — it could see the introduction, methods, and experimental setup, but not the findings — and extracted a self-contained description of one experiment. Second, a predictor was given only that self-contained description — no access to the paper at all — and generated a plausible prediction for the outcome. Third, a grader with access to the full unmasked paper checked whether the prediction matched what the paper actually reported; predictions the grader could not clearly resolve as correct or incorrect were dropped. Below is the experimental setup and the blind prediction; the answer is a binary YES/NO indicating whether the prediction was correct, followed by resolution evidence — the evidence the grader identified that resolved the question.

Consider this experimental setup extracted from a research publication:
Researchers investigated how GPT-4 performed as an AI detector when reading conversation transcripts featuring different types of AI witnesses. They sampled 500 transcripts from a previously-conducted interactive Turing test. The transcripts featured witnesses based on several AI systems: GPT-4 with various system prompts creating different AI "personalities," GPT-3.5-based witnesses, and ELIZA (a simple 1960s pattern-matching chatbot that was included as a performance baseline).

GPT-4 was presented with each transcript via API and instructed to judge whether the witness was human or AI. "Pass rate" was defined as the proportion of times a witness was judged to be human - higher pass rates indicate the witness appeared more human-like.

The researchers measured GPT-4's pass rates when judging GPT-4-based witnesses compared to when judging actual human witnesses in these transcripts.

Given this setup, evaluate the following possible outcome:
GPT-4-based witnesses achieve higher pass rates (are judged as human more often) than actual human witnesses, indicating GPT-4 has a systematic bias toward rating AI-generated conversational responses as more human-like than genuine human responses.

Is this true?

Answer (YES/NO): YES